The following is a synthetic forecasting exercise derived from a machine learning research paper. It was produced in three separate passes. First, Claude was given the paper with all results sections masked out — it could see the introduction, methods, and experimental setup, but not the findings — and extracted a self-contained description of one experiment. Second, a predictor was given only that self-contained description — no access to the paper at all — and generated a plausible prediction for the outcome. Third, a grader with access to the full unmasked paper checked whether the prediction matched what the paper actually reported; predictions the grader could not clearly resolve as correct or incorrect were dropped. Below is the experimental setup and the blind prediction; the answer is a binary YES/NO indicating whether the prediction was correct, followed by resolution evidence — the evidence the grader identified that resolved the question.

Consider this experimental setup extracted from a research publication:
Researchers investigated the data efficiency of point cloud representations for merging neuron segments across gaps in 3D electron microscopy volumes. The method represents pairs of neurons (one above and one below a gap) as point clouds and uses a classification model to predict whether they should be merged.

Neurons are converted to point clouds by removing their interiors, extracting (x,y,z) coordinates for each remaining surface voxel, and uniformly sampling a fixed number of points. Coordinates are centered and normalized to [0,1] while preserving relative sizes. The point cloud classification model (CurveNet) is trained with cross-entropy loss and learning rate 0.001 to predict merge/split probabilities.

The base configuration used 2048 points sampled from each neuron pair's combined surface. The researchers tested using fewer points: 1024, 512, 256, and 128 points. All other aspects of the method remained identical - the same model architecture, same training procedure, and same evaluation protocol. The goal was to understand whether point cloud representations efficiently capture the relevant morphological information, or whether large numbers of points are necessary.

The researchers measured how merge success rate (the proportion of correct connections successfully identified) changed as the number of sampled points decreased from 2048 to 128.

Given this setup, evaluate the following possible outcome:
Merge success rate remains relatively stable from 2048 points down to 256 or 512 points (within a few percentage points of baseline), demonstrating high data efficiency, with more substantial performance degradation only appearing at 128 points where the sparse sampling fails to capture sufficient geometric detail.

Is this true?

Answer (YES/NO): YES